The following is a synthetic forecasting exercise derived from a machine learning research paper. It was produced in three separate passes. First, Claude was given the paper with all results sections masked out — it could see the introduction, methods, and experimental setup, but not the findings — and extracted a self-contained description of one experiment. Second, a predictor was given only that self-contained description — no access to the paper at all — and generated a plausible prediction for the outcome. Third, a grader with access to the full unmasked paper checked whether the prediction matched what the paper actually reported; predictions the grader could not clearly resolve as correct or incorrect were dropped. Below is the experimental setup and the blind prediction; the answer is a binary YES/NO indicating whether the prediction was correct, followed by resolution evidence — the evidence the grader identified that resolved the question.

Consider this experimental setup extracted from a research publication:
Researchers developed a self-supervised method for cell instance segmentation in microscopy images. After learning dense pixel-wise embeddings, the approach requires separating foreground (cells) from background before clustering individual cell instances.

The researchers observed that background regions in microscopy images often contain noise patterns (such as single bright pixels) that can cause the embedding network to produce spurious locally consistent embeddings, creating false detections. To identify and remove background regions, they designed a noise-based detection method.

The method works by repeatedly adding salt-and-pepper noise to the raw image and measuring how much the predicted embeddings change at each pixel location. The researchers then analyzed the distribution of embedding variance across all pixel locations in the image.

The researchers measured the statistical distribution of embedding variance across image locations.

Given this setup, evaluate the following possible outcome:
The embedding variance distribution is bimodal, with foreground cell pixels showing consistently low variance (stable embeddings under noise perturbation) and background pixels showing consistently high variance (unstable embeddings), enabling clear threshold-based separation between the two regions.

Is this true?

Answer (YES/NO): YES